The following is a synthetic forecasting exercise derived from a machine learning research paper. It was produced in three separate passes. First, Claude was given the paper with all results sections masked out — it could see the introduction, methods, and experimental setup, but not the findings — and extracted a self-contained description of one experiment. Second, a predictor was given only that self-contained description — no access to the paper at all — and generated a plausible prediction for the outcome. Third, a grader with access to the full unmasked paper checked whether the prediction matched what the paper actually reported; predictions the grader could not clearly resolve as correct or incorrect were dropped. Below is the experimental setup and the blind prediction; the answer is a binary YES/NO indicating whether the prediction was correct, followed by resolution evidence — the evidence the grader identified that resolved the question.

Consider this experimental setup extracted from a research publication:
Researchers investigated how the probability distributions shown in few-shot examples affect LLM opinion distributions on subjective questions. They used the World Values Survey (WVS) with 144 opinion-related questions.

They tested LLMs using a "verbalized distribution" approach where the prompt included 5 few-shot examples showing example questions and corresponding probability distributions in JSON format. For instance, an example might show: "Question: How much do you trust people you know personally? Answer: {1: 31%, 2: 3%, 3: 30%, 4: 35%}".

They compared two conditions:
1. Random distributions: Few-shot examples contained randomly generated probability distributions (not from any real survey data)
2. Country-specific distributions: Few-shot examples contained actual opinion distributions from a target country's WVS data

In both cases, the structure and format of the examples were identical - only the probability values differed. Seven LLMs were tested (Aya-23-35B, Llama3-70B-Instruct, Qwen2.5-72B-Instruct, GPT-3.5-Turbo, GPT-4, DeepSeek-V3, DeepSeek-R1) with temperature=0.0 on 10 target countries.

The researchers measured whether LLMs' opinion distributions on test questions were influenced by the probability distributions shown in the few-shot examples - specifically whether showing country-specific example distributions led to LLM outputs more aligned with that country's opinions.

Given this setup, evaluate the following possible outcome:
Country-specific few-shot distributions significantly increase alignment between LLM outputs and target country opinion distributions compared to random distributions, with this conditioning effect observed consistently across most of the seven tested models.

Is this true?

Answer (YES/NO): YES